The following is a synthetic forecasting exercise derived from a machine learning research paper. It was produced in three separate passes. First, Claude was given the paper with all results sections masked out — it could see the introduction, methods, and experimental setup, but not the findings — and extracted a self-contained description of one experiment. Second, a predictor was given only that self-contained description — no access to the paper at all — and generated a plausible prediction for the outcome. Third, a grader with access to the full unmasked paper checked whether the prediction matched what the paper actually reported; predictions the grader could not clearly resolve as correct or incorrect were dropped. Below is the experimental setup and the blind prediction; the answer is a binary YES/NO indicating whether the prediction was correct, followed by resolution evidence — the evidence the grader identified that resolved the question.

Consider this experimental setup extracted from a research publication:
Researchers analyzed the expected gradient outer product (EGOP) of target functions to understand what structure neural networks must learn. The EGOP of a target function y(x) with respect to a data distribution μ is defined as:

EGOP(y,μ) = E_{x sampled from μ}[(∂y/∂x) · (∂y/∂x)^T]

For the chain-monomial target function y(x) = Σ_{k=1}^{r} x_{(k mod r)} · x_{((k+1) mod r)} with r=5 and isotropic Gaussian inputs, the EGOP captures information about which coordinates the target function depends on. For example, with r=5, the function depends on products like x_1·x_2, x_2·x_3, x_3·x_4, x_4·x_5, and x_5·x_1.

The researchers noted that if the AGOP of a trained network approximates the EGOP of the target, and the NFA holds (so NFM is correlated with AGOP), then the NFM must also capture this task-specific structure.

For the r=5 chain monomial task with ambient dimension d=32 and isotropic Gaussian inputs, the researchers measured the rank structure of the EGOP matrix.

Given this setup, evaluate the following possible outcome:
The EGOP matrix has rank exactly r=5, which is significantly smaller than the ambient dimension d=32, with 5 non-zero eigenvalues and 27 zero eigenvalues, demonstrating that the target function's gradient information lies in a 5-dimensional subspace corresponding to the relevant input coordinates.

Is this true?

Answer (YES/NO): YES